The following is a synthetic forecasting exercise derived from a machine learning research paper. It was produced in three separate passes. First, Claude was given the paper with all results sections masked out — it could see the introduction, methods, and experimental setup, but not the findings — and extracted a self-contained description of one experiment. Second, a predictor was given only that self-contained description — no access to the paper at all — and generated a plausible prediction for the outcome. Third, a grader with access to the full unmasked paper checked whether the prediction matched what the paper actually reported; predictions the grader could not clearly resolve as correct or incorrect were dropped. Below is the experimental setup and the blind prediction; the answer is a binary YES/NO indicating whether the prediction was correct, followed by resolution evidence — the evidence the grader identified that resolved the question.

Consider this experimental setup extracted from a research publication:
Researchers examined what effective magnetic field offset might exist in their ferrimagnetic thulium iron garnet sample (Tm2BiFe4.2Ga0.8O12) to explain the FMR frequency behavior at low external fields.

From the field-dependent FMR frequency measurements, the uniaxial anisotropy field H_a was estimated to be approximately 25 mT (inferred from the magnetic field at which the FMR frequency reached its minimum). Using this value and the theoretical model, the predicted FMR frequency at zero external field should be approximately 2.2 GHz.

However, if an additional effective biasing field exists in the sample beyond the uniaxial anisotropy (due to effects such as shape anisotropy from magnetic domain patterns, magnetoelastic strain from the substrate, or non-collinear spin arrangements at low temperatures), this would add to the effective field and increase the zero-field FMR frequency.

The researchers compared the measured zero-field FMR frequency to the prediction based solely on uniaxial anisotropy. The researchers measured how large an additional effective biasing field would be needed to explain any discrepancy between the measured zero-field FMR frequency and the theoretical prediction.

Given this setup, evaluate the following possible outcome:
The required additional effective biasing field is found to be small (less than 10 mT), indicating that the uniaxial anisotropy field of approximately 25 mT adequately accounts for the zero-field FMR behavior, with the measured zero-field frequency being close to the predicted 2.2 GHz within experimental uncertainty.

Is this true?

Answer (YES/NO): NO